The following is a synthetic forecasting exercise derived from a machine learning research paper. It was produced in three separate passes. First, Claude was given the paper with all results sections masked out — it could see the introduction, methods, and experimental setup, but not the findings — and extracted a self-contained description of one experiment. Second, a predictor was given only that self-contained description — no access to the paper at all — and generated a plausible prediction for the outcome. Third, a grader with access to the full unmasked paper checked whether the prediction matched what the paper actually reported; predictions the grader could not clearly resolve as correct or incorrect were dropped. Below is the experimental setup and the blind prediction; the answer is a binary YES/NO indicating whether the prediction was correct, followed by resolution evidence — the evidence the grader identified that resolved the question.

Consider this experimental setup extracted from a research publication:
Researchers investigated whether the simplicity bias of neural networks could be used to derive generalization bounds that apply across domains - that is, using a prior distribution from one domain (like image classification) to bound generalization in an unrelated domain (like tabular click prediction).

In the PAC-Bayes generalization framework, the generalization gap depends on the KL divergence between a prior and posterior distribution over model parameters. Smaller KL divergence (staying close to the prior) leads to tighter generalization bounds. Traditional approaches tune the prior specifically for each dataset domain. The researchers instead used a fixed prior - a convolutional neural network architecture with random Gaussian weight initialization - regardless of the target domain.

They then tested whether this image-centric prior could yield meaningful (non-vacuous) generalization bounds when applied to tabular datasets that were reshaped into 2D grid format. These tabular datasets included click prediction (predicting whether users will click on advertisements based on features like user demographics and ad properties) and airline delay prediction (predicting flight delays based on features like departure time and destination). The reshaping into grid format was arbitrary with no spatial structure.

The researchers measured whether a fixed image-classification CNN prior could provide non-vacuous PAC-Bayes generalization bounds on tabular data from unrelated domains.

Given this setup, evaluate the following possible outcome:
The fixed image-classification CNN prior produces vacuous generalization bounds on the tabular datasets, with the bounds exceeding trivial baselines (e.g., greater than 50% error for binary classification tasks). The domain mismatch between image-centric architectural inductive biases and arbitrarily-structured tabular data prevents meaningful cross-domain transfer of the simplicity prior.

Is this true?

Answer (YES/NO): NO